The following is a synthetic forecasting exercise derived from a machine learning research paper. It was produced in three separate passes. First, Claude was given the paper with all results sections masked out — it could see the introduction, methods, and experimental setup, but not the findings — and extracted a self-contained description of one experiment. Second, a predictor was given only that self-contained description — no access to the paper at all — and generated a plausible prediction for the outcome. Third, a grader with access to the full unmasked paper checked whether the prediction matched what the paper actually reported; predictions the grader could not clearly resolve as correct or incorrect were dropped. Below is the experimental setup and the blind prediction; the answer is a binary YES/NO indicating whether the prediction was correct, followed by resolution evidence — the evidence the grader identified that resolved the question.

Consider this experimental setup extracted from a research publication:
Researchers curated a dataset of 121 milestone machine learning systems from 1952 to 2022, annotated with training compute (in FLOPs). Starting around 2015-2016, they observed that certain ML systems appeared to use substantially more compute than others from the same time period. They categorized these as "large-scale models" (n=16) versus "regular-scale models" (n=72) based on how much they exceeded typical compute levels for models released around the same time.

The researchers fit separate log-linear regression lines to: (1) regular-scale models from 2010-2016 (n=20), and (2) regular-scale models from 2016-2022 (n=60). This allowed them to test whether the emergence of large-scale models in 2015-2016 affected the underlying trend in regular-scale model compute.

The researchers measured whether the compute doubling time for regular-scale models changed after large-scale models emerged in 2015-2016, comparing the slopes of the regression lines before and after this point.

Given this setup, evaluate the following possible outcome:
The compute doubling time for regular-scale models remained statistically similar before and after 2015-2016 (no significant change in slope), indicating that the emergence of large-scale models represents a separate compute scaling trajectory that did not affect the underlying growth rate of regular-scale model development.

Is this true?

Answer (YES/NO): YES